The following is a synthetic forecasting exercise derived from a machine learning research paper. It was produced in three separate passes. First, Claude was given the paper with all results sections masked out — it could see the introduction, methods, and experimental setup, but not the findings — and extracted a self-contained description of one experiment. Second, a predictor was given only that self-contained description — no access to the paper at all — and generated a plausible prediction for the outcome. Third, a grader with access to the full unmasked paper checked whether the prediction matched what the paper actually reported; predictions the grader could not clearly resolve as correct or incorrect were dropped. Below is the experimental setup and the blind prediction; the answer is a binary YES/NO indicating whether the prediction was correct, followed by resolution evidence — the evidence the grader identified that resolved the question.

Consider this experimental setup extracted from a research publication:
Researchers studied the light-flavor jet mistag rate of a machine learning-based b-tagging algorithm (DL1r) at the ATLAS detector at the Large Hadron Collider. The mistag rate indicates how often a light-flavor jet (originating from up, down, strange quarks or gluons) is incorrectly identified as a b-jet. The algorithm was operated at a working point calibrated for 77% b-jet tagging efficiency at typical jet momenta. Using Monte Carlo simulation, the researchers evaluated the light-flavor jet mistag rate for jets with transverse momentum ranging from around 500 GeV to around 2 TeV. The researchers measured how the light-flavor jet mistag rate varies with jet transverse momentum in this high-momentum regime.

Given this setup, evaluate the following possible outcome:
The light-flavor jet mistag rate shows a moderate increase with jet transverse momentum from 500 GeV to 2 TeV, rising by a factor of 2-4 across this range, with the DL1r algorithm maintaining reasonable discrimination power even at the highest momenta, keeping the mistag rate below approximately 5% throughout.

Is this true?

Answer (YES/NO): NO